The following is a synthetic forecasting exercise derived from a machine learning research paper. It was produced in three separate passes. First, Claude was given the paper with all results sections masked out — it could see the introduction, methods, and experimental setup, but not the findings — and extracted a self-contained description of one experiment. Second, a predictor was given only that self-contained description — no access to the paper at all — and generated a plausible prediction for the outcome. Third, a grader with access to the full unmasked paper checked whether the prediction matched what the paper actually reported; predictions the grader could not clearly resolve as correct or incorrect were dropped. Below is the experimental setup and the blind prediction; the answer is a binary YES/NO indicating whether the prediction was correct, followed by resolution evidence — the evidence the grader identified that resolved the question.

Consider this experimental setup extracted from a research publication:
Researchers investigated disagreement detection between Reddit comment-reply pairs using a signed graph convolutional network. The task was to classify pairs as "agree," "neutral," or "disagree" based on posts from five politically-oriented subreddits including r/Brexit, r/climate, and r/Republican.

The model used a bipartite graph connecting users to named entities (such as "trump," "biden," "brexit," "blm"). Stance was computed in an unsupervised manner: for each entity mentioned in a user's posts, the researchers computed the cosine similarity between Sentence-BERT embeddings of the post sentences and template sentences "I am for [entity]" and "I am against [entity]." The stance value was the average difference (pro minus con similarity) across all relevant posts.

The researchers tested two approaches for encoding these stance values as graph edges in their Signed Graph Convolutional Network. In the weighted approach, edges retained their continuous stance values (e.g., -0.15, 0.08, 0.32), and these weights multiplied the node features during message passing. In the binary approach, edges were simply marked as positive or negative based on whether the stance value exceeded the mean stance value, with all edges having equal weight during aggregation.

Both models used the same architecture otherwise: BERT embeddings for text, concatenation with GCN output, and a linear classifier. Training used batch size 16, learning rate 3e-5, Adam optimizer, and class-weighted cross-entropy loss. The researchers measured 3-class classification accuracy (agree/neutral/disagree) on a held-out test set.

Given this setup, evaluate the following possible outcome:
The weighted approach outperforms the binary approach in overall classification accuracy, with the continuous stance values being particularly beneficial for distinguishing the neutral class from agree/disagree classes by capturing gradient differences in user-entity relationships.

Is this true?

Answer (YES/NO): NO